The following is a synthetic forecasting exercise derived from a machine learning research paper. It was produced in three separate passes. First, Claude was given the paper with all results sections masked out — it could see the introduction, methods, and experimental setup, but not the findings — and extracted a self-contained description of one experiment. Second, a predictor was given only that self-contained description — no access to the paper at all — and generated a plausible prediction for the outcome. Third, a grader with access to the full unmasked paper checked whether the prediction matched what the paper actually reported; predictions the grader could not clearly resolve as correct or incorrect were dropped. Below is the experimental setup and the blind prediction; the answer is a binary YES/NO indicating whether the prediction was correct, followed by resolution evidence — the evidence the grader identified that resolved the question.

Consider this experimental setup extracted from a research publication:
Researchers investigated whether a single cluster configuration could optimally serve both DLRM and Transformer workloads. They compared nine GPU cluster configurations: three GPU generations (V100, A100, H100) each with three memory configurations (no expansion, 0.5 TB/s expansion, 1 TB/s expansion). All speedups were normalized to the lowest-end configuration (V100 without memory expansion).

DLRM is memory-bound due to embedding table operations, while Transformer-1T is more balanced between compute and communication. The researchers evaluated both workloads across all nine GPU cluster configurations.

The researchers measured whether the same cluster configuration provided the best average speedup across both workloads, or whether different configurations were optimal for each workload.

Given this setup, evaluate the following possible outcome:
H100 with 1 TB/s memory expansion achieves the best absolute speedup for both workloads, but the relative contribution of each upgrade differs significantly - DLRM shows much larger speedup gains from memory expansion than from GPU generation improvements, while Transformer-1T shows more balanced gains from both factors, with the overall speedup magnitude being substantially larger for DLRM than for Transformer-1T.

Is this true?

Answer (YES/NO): NO